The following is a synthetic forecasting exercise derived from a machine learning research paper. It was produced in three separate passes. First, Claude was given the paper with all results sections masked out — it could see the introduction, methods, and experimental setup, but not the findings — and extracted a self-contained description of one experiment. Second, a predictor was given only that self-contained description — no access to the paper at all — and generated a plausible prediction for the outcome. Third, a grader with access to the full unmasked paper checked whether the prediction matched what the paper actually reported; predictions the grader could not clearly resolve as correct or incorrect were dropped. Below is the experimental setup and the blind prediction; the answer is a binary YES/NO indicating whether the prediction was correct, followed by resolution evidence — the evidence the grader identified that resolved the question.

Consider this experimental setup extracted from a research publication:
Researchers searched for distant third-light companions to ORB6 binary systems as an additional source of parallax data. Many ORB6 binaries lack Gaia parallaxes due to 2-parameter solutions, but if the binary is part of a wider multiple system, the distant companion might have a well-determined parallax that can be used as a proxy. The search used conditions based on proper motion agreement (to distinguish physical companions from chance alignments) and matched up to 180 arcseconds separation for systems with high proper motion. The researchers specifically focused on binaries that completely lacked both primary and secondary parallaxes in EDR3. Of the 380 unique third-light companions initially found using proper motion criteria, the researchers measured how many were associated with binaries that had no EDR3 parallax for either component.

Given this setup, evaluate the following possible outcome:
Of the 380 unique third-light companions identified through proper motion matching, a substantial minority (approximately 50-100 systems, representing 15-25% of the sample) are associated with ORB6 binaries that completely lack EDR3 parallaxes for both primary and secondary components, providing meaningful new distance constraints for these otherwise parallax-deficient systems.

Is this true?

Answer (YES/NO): NO